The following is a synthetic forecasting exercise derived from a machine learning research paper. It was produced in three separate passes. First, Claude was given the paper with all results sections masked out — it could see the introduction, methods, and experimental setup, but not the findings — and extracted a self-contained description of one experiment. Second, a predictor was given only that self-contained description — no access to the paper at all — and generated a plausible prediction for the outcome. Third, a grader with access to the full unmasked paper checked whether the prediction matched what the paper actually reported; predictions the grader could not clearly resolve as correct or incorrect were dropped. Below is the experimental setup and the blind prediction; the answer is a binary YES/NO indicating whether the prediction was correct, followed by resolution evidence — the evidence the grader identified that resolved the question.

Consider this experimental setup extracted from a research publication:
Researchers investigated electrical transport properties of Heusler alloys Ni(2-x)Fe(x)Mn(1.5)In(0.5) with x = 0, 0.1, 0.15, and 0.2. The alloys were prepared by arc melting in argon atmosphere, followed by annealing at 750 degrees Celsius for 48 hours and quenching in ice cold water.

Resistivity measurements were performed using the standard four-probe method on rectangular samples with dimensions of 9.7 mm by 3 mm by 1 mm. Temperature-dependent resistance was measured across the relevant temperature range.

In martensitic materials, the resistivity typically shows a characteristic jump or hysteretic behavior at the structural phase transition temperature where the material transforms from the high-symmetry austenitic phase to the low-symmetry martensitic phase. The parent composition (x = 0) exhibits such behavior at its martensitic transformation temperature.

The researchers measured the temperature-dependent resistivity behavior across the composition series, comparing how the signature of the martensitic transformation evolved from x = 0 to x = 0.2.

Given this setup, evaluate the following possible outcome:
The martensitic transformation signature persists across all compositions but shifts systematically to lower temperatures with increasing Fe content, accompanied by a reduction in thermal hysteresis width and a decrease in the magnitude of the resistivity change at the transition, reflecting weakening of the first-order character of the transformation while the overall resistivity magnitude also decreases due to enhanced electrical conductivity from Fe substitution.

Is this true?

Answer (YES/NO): NO